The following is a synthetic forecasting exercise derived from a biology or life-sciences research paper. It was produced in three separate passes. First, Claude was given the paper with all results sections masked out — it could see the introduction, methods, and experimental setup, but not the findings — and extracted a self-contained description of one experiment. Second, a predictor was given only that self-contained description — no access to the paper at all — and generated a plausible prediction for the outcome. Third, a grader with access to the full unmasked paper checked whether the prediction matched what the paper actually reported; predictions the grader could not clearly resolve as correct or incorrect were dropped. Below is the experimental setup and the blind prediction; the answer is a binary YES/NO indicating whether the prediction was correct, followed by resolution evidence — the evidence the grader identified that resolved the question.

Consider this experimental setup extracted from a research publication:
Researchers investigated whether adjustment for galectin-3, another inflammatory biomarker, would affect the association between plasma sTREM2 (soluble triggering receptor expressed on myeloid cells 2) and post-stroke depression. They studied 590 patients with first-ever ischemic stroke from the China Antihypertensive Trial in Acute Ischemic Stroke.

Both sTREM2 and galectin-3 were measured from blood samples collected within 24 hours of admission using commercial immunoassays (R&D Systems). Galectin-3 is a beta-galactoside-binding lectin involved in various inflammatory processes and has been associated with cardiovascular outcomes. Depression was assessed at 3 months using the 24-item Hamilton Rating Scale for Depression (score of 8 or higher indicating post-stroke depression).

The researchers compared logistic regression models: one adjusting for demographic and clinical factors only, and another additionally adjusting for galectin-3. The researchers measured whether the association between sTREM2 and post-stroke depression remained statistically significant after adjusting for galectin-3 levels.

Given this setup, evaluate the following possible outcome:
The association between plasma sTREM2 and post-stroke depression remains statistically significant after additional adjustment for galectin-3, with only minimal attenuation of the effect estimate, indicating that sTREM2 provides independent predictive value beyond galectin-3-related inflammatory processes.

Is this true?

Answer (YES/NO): YES